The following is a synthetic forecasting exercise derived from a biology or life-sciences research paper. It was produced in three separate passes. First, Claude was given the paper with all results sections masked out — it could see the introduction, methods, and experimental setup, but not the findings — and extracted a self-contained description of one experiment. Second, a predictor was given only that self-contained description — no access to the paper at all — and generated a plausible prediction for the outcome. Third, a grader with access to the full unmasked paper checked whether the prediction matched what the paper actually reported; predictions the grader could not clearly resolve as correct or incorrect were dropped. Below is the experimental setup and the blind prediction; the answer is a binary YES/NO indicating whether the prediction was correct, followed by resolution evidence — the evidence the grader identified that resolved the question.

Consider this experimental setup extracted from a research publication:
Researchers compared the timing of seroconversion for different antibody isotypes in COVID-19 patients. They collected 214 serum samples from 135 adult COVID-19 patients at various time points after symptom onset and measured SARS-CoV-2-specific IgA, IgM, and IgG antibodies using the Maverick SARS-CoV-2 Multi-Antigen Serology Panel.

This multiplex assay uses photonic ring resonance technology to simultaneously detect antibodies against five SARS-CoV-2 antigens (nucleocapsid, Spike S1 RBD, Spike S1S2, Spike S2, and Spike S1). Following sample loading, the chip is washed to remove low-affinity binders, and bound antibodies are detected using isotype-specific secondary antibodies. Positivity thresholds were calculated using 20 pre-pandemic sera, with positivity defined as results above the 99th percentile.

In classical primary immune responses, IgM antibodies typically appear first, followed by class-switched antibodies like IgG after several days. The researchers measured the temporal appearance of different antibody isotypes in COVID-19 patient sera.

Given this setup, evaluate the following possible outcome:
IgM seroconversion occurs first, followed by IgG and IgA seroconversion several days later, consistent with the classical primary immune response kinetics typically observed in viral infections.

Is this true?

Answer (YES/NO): NO